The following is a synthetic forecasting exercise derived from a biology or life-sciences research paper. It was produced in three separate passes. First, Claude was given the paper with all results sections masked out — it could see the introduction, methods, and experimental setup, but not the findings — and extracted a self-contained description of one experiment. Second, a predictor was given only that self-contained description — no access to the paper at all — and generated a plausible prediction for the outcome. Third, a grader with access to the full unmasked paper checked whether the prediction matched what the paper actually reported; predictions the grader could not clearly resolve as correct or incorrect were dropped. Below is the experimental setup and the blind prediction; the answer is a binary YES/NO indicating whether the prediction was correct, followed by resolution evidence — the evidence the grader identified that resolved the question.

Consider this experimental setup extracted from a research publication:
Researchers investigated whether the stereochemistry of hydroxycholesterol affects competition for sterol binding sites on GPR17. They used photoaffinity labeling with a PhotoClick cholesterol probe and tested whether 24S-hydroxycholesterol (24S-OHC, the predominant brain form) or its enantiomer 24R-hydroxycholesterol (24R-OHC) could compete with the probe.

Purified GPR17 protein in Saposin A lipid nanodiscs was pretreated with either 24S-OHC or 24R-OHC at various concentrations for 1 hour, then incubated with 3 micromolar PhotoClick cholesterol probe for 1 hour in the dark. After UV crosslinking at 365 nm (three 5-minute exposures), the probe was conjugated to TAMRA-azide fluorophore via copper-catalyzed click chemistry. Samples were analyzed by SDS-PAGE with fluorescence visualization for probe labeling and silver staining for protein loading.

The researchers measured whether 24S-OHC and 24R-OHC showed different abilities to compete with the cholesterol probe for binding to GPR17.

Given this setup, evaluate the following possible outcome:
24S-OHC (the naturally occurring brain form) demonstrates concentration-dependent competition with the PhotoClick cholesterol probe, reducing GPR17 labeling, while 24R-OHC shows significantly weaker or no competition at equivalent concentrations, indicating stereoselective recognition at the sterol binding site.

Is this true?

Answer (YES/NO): YES